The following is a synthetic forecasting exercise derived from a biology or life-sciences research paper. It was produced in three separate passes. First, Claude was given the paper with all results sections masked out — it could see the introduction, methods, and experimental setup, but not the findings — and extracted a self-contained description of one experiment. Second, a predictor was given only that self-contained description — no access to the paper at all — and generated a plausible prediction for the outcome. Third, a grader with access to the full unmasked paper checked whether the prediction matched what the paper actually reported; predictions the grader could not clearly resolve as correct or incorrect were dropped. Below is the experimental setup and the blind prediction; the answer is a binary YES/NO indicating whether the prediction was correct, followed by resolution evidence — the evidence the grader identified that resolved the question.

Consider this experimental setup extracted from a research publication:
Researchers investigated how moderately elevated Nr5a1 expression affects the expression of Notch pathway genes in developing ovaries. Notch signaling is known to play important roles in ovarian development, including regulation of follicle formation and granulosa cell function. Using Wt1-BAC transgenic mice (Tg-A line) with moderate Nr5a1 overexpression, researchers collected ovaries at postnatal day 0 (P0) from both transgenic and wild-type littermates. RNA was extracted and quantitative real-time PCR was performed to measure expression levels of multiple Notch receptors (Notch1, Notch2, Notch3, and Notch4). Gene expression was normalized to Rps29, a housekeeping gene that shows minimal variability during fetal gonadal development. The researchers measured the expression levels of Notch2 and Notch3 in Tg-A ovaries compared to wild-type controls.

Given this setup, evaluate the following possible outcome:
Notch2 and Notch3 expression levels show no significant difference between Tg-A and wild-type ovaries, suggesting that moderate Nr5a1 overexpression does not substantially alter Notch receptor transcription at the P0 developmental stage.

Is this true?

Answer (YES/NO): NO